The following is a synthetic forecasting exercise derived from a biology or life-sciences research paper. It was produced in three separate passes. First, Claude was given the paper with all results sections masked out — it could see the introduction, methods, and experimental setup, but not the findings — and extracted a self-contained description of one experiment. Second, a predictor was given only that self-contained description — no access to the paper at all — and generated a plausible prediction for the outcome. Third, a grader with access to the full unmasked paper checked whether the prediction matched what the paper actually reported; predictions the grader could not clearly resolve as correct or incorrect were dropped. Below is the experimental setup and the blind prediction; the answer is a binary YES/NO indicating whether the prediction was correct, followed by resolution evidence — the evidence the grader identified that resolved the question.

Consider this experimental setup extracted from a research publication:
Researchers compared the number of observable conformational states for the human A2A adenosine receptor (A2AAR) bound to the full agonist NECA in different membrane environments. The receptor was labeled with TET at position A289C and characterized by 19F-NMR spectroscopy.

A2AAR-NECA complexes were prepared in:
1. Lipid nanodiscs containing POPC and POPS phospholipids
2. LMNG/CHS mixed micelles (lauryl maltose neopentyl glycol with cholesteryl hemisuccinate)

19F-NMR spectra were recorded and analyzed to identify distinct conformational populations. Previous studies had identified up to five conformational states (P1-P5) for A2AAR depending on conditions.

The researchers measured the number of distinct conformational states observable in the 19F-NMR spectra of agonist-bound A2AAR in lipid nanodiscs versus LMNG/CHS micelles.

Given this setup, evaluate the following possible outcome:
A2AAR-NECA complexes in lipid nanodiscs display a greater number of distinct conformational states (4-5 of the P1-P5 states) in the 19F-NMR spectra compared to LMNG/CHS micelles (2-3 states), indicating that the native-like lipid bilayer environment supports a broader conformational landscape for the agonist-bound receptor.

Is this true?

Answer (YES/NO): NO